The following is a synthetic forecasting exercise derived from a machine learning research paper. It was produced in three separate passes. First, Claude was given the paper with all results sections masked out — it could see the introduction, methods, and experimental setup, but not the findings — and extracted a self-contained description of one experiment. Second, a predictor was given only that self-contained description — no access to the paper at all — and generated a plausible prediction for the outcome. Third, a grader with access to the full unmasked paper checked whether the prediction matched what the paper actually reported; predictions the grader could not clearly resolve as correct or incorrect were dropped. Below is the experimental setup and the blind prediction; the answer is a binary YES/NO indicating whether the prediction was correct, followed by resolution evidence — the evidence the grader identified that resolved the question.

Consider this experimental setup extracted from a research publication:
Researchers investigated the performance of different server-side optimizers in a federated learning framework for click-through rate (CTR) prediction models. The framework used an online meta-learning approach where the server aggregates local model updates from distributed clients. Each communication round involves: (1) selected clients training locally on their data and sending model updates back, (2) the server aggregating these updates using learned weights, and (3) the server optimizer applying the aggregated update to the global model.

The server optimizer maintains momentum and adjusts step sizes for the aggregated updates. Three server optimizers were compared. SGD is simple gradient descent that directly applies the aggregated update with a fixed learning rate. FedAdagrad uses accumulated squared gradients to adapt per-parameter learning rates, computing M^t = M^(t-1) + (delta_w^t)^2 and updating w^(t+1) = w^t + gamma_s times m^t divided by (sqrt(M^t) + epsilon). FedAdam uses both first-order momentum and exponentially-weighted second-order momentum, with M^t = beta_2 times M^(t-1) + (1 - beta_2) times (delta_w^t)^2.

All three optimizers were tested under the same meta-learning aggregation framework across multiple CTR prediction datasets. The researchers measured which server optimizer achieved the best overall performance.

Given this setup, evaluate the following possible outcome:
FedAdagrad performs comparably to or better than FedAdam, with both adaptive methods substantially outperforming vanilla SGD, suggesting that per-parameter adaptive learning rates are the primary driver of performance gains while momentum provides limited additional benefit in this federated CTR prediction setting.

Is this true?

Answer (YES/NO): NO